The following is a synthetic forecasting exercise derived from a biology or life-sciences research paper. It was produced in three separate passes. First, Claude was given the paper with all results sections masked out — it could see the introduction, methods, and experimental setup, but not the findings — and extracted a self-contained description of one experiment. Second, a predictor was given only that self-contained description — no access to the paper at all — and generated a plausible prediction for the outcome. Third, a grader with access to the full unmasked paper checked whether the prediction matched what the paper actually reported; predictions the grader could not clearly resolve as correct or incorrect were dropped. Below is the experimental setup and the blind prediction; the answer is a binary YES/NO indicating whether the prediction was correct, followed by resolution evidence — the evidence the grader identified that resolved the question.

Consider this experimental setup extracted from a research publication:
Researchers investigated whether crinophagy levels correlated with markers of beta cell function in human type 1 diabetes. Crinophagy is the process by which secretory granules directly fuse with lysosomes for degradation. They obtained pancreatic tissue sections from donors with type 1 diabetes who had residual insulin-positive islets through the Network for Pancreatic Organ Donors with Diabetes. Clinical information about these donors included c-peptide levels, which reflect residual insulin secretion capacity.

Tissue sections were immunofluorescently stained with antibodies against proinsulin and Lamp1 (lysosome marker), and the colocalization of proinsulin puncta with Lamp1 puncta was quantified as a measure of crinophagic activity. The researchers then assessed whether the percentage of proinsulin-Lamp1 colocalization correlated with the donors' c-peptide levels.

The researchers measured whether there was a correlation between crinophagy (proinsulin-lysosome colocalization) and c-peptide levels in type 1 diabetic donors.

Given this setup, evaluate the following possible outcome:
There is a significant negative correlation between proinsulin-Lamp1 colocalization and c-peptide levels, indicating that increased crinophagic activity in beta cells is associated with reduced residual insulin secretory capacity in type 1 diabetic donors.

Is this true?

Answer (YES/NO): NO